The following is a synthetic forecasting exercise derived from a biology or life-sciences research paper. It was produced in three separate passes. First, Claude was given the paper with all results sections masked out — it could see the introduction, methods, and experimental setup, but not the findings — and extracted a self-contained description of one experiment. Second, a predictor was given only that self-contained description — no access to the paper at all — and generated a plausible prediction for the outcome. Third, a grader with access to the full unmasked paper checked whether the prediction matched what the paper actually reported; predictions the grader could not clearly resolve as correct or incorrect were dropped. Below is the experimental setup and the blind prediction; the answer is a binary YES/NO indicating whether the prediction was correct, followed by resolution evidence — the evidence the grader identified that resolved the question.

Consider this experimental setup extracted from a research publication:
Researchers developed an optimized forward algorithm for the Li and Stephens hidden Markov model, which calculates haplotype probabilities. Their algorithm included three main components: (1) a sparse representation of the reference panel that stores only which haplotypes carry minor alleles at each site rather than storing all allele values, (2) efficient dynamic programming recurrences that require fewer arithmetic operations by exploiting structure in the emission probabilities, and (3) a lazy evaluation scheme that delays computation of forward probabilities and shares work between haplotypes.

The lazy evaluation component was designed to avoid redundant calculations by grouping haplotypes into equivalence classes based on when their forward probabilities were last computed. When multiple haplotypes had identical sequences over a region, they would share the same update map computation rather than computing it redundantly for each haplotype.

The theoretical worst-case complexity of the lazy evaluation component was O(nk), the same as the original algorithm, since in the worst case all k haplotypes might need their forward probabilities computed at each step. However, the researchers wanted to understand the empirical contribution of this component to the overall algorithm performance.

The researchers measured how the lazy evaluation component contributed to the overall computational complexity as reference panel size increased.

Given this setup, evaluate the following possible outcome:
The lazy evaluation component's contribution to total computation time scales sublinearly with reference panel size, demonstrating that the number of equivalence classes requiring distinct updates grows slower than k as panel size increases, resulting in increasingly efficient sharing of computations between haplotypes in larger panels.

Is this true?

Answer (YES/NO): YES